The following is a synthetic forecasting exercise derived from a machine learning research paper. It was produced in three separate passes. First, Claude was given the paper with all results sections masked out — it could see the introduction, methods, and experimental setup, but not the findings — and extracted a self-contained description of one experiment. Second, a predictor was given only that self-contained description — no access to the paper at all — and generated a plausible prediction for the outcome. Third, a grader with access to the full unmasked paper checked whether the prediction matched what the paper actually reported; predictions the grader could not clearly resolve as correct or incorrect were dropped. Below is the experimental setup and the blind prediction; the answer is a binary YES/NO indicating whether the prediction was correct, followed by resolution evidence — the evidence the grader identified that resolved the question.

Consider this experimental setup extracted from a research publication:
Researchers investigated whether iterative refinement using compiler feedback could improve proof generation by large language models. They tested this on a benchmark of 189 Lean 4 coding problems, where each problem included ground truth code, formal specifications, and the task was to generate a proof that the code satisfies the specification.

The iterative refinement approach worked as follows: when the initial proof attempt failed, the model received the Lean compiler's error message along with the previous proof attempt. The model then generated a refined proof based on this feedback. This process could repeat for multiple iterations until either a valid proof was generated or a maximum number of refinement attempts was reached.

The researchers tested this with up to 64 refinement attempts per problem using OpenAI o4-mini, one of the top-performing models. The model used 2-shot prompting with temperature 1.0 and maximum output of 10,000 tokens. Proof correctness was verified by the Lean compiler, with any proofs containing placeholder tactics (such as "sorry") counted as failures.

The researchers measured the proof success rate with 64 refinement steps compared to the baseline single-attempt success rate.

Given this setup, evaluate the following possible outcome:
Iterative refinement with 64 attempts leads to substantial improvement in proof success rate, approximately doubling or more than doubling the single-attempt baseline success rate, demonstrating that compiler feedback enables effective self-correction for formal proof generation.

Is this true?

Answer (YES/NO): YES